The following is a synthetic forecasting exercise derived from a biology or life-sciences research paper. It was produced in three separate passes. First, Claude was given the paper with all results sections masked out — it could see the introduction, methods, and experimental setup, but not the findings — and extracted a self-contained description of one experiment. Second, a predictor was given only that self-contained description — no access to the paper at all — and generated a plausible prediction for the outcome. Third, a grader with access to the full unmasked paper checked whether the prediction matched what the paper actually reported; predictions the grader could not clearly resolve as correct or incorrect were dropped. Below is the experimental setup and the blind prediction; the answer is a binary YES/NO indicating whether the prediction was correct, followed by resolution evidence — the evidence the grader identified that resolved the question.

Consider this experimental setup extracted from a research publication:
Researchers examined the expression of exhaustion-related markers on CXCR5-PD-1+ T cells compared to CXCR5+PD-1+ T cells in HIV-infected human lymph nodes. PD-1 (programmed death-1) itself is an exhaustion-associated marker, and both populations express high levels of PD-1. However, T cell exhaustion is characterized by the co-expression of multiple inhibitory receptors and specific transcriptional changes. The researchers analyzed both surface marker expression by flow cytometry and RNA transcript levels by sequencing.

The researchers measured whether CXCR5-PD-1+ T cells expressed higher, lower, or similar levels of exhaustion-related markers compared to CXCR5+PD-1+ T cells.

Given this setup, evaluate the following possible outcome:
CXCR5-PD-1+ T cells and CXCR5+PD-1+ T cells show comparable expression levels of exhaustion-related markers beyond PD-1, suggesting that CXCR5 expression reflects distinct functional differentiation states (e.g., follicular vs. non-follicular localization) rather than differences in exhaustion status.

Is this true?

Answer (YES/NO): NO